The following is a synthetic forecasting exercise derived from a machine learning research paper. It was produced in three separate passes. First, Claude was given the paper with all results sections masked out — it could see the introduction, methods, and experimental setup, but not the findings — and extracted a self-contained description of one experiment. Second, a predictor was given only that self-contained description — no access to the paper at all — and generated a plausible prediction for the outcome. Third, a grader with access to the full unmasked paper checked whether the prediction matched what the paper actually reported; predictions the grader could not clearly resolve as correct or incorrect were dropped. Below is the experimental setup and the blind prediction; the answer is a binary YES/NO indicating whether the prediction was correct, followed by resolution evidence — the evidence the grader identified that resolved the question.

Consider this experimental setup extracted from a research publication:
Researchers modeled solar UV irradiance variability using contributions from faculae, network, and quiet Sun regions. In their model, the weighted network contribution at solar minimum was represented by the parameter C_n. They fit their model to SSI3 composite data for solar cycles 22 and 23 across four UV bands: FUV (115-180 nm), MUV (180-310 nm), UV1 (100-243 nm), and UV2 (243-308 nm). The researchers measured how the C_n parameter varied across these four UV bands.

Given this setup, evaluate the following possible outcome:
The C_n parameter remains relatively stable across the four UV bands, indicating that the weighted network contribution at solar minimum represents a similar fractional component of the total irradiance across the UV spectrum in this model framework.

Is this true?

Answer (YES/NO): YES